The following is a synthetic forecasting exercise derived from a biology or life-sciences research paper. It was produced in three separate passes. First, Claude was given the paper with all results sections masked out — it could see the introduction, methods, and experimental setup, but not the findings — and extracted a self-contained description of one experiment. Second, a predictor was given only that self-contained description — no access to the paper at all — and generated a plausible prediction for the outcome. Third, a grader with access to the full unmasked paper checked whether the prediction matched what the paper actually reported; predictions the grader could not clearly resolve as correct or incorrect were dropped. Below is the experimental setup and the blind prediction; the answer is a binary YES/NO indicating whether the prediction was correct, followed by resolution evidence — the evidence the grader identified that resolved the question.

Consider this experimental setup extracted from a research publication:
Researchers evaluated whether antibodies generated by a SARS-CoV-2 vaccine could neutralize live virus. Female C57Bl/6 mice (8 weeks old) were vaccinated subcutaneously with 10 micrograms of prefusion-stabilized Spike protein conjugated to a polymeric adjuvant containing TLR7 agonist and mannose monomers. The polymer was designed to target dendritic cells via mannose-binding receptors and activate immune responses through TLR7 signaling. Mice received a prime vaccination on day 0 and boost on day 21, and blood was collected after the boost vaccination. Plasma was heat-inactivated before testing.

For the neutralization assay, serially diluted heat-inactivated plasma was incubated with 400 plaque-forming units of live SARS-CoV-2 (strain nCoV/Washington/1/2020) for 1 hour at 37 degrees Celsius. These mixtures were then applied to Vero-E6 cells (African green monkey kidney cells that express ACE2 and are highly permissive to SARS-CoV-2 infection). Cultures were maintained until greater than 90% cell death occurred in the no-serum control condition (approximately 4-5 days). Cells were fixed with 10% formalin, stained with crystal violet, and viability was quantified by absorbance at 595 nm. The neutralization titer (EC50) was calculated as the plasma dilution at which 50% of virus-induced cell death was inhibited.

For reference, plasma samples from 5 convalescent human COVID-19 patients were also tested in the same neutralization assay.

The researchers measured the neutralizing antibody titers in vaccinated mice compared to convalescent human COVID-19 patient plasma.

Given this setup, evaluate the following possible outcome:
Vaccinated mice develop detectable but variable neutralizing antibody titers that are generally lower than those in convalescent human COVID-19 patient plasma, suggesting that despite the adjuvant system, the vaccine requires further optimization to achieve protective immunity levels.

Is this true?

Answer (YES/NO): NO